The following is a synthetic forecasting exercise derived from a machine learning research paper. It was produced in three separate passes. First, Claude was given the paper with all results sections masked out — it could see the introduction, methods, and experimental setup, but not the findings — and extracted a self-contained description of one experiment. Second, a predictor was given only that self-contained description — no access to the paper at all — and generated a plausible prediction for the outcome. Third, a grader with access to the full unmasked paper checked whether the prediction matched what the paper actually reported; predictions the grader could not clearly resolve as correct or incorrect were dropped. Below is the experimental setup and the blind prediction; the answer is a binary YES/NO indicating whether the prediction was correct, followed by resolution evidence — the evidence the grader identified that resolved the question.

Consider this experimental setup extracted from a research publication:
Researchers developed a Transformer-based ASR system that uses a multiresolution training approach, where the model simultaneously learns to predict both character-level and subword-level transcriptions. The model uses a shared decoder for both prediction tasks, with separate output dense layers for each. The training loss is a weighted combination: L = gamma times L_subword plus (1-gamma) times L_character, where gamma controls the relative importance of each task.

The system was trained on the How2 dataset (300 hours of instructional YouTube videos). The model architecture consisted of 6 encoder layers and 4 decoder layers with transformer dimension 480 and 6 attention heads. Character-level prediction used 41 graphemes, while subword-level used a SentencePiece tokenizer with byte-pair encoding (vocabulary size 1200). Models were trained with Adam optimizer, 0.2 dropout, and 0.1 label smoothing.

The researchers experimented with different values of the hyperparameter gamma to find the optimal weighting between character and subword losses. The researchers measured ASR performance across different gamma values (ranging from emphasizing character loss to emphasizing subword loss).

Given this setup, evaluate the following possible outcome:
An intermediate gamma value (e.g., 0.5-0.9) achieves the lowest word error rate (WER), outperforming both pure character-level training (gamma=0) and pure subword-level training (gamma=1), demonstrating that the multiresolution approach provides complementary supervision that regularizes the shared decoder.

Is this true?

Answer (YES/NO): YES